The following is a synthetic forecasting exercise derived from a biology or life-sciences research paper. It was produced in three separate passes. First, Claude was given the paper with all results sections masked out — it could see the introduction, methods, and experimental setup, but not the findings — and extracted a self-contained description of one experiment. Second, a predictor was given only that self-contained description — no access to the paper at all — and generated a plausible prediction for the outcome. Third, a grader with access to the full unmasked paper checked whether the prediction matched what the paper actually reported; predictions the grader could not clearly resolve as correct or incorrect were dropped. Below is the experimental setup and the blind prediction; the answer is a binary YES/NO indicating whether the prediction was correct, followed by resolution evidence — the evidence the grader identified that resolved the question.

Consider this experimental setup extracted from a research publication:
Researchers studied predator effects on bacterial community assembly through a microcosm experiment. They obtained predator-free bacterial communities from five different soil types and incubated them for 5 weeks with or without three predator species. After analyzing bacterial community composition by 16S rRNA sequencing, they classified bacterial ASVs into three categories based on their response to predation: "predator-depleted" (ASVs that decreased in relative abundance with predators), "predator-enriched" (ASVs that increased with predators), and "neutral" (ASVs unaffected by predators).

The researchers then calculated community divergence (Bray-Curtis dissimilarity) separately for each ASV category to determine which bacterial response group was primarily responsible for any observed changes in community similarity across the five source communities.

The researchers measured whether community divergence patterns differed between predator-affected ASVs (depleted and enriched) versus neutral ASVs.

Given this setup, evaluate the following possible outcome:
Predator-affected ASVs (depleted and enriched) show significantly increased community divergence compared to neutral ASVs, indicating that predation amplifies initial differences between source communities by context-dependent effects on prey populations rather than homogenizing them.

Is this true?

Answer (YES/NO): NO